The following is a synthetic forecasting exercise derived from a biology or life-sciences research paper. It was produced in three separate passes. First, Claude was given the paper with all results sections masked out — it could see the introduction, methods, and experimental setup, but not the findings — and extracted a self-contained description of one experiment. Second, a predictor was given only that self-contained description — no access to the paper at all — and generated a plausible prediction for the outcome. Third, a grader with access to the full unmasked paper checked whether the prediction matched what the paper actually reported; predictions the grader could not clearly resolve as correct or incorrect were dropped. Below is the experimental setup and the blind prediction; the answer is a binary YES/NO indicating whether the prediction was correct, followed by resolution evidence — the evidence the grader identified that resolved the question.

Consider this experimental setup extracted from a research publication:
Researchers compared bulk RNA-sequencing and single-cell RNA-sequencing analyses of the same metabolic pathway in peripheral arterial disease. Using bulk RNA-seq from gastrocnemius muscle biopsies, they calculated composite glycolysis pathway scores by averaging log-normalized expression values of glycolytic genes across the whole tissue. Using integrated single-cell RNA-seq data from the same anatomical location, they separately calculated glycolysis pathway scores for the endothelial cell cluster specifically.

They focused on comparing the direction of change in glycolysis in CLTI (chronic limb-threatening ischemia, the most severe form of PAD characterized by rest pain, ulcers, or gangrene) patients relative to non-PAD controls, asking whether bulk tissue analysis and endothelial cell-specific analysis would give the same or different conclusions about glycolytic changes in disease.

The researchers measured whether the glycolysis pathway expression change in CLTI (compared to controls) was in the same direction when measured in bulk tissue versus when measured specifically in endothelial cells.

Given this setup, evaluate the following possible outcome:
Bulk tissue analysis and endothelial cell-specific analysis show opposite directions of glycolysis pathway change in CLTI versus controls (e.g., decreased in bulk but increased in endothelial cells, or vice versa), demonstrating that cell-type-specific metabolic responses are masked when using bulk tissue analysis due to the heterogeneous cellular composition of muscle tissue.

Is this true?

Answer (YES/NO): YES